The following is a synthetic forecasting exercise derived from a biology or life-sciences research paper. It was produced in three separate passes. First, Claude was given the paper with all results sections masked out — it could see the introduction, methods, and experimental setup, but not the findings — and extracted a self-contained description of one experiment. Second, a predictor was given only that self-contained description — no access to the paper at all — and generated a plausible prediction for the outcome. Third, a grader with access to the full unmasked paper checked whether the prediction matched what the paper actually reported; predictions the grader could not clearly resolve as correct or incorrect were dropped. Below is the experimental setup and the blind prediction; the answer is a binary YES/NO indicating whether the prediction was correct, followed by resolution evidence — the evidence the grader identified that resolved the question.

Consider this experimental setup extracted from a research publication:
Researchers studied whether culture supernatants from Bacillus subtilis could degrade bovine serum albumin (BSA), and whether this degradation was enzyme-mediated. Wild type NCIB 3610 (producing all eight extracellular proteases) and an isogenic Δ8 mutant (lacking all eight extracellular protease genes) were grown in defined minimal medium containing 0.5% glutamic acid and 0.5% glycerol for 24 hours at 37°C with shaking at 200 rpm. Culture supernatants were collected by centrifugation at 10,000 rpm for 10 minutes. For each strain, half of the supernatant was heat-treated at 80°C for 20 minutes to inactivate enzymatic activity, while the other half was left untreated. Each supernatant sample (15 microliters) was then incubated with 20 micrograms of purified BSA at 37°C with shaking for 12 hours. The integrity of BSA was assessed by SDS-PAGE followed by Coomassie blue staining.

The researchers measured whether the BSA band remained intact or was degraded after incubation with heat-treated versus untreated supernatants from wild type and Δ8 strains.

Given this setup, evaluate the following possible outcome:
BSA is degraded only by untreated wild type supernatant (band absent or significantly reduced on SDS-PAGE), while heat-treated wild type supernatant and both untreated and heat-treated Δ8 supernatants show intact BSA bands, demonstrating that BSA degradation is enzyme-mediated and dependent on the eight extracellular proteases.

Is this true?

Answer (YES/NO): YES